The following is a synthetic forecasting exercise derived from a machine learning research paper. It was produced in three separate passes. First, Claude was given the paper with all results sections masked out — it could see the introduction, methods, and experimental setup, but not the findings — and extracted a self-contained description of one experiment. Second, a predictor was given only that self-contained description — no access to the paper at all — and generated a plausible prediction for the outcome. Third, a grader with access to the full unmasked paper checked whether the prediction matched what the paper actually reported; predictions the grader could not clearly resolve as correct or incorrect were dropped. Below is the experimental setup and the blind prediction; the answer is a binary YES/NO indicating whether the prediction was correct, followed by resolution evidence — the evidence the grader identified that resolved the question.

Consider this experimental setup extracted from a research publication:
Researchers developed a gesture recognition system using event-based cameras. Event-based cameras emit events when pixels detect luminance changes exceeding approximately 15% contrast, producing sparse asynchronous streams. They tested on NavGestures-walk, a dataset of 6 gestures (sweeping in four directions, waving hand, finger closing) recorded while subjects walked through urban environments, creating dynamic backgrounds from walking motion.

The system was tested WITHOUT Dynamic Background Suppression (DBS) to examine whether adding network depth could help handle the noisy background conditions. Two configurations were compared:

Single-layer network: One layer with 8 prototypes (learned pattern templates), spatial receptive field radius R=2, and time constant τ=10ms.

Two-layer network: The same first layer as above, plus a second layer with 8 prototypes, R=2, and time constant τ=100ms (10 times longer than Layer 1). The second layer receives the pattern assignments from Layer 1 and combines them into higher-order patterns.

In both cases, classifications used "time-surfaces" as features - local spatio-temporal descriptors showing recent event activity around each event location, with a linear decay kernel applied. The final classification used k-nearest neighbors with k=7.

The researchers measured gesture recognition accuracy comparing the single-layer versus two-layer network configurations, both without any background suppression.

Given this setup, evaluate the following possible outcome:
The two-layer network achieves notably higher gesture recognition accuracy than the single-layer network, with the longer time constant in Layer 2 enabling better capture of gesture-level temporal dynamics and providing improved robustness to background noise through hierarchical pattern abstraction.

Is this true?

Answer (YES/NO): YES